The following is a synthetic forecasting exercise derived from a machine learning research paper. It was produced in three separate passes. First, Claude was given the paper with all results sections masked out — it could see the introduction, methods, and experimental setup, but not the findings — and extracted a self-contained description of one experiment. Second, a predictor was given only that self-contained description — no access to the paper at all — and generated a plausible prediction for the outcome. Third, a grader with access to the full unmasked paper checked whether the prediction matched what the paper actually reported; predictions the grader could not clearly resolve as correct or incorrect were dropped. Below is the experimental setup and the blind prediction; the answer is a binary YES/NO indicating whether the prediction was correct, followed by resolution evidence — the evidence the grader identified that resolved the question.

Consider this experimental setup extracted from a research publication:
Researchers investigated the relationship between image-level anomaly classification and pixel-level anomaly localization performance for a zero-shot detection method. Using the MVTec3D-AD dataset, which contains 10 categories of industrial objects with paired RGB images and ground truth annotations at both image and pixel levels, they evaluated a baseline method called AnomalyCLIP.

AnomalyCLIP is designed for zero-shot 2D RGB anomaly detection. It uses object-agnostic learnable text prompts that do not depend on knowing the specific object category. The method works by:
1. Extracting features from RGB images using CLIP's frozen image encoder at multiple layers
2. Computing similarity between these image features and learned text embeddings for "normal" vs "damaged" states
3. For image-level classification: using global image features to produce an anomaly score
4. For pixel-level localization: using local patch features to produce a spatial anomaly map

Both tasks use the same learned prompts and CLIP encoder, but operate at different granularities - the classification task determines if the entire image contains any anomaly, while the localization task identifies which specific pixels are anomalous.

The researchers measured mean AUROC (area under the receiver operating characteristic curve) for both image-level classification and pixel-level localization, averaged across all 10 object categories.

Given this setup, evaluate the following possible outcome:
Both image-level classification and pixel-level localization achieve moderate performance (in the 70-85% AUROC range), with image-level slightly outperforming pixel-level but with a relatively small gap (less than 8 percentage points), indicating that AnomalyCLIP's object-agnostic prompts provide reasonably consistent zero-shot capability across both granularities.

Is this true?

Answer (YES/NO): NO